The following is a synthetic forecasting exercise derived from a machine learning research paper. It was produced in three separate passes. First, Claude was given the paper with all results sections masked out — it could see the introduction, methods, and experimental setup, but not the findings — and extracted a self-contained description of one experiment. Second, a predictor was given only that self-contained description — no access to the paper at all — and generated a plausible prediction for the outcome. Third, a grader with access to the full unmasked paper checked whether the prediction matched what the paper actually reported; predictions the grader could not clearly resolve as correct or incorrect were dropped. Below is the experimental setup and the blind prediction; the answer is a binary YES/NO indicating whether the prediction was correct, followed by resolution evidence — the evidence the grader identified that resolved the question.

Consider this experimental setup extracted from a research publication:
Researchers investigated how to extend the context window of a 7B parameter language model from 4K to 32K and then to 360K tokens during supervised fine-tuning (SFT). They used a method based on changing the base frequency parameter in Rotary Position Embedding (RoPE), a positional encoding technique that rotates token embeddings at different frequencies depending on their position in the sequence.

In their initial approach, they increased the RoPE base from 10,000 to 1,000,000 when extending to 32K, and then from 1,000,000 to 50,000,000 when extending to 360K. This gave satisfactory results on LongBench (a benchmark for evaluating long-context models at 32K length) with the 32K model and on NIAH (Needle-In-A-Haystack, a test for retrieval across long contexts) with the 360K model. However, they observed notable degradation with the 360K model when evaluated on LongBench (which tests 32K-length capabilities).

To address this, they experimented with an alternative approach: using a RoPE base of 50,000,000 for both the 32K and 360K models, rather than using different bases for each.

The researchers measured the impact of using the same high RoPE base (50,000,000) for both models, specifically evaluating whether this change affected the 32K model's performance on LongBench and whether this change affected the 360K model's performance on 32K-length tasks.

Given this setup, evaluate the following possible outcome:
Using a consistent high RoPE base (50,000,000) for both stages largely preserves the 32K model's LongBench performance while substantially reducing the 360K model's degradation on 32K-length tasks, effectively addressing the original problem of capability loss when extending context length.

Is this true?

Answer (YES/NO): YES